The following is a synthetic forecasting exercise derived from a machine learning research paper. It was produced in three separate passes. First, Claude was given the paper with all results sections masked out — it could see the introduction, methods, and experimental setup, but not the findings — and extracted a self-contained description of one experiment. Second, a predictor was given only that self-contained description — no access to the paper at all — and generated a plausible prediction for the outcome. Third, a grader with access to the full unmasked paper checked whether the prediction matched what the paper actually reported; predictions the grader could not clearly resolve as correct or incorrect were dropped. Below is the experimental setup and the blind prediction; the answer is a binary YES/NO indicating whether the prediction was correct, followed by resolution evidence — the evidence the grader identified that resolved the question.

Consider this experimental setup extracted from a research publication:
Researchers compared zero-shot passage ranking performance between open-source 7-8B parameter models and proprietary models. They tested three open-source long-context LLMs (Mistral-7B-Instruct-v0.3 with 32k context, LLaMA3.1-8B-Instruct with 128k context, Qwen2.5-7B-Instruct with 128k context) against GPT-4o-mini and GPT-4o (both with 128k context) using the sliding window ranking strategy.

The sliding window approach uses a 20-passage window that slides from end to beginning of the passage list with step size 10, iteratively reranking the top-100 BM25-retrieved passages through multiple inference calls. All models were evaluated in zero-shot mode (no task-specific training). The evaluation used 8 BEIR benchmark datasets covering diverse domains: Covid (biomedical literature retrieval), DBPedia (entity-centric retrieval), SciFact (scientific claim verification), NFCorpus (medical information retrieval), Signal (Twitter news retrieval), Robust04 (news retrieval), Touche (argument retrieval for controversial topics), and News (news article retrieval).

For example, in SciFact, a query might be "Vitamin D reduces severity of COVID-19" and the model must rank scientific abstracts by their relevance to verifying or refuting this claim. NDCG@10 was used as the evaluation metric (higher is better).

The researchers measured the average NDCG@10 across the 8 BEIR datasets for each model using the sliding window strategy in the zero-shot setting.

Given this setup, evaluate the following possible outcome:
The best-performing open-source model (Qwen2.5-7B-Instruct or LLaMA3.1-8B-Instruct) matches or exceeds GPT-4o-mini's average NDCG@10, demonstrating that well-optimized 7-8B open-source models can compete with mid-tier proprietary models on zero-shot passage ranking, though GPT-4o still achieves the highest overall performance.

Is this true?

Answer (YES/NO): NO